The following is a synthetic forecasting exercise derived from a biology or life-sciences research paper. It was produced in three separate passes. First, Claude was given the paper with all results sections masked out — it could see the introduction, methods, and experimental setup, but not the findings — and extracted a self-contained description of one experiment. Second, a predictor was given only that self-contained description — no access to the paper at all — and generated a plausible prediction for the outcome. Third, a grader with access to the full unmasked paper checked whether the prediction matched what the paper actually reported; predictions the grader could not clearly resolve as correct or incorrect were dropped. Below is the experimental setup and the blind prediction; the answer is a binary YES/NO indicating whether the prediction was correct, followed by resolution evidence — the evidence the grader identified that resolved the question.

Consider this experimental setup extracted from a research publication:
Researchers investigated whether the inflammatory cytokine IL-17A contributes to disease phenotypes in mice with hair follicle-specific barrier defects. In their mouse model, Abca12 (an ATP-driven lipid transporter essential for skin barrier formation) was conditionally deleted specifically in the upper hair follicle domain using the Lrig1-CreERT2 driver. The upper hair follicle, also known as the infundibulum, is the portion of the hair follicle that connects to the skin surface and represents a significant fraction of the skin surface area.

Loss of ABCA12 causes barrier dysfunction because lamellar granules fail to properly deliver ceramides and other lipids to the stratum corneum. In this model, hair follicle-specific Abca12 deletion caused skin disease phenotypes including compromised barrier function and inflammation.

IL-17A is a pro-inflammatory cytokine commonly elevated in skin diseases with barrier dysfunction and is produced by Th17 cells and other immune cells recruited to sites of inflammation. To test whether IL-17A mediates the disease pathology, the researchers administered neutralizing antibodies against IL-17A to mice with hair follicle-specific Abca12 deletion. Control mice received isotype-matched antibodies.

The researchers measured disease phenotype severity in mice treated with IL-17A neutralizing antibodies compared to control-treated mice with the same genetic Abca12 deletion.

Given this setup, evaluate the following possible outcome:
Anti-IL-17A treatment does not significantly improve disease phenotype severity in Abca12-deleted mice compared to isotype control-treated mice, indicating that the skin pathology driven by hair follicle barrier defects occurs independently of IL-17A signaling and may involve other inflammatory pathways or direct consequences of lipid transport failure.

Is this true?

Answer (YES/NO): NO